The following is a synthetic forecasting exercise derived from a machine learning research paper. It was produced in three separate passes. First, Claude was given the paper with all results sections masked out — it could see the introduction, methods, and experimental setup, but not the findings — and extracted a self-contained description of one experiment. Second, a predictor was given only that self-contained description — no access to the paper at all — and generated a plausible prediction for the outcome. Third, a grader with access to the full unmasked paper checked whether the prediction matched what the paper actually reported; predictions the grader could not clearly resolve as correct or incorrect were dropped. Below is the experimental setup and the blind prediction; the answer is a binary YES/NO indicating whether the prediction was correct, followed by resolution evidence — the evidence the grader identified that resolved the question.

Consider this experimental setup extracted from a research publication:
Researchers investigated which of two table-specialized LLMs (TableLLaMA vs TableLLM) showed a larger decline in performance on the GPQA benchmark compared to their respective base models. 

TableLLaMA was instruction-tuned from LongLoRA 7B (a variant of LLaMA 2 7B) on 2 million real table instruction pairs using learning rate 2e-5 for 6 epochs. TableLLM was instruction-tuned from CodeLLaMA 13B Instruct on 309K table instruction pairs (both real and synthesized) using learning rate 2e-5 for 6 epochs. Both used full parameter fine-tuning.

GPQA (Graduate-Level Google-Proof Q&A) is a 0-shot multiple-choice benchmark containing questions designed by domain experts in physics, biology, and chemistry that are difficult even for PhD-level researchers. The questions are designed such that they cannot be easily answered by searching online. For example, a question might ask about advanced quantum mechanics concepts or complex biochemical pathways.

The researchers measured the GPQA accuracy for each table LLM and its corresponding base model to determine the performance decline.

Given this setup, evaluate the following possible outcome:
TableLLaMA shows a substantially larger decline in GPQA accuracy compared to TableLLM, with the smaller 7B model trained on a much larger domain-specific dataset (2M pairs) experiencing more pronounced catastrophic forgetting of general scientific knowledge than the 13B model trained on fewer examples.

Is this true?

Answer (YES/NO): NO